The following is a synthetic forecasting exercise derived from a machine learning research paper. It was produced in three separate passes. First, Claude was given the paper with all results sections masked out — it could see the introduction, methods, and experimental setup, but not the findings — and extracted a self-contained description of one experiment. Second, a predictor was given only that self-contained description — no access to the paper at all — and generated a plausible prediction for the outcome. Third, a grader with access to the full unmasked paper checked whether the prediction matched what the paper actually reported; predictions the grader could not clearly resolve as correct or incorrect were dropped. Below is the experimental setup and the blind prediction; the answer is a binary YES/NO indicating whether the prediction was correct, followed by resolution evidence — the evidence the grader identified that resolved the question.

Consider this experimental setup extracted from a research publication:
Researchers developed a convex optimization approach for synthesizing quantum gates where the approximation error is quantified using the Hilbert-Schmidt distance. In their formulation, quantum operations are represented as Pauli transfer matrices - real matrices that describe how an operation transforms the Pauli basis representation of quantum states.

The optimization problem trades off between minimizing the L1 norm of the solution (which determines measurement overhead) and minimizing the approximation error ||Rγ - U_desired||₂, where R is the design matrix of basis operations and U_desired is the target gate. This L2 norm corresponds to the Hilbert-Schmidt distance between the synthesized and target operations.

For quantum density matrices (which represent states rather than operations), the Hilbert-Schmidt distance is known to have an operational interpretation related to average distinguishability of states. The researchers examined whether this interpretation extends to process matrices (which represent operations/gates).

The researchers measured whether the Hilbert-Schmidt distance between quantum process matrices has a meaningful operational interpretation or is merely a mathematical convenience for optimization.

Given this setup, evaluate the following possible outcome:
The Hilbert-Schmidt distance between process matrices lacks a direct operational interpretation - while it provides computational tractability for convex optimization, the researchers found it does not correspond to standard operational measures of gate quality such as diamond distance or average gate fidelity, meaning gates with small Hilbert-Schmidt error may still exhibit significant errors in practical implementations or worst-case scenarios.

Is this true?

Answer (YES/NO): NO